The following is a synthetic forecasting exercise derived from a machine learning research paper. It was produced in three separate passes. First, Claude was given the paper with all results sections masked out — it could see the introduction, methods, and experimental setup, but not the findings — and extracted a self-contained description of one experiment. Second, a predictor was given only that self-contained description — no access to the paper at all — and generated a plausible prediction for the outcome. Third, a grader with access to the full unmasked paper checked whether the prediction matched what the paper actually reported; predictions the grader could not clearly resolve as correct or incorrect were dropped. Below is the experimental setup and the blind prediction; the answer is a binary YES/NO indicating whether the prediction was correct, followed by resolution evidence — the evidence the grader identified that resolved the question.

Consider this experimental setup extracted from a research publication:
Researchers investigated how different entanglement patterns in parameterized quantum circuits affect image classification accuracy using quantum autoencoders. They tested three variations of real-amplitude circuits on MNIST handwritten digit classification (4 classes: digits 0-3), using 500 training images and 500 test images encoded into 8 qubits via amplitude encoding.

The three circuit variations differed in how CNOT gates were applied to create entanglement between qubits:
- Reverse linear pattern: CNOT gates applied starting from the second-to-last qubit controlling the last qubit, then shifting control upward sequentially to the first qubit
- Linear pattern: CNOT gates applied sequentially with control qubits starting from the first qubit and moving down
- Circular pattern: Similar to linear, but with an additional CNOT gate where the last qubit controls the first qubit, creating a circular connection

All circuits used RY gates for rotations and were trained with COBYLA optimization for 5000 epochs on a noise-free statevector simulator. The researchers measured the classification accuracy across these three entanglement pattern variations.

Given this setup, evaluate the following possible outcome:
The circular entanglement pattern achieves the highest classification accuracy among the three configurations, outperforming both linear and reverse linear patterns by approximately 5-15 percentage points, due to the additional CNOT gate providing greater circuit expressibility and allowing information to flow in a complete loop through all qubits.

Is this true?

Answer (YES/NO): NO